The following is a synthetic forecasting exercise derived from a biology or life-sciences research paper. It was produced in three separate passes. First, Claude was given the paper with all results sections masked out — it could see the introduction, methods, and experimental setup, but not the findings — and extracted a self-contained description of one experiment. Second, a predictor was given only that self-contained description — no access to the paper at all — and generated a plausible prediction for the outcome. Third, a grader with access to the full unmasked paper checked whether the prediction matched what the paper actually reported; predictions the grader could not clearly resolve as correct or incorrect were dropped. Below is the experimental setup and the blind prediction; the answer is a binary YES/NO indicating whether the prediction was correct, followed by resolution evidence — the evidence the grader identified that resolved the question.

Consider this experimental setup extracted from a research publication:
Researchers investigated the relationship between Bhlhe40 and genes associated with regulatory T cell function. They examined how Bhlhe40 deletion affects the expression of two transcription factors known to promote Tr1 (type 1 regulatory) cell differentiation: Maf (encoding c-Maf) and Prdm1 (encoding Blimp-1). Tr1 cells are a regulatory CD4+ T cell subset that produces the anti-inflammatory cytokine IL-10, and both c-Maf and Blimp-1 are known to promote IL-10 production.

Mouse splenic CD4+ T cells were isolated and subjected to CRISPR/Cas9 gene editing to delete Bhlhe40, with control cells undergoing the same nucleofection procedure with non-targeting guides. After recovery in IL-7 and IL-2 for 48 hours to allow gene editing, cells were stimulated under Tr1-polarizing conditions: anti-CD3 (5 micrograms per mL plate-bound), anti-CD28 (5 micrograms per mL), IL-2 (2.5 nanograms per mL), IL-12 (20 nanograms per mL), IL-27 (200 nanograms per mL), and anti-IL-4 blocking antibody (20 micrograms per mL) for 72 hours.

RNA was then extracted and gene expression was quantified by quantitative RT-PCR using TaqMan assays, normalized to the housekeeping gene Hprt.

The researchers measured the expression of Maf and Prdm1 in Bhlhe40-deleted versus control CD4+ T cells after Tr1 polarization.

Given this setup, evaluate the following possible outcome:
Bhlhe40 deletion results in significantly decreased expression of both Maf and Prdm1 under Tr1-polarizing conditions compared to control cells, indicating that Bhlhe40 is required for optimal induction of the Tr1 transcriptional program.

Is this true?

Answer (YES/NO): NO